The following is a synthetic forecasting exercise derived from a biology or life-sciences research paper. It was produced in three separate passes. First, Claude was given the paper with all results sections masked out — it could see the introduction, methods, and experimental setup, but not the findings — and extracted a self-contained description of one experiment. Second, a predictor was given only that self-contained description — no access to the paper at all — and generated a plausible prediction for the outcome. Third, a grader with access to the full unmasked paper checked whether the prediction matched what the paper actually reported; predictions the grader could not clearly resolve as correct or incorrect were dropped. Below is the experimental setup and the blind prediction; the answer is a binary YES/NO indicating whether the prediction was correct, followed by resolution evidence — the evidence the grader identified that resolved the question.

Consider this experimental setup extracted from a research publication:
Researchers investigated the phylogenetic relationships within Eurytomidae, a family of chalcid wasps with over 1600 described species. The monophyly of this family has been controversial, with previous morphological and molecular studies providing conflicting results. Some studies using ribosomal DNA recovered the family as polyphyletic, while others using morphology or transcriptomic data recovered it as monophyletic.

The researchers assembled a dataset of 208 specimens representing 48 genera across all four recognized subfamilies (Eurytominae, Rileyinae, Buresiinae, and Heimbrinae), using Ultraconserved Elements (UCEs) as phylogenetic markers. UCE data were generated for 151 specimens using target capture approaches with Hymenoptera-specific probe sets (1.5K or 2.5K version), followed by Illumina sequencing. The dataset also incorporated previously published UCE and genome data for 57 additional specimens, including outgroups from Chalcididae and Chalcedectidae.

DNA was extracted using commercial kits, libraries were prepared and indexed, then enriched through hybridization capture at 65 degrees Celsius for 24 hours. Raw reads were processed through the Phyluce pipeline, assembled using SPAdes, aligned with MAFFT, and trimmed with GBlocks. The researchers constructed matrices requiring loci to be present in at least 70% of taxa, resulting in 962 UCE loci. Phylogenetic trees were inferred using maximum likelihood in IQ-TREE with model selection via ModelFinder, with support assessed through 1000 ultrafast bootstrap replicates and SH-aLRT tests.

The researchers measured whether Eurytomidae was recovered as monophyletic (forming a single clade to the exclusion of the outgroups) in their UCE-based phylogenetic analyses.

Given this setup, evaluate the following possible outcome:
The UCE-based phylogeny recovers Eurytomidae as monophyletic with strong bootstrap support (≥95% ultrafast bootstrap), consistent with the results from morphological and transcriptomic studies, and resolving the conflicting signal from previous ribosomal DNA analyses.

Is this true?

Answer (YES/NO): YES